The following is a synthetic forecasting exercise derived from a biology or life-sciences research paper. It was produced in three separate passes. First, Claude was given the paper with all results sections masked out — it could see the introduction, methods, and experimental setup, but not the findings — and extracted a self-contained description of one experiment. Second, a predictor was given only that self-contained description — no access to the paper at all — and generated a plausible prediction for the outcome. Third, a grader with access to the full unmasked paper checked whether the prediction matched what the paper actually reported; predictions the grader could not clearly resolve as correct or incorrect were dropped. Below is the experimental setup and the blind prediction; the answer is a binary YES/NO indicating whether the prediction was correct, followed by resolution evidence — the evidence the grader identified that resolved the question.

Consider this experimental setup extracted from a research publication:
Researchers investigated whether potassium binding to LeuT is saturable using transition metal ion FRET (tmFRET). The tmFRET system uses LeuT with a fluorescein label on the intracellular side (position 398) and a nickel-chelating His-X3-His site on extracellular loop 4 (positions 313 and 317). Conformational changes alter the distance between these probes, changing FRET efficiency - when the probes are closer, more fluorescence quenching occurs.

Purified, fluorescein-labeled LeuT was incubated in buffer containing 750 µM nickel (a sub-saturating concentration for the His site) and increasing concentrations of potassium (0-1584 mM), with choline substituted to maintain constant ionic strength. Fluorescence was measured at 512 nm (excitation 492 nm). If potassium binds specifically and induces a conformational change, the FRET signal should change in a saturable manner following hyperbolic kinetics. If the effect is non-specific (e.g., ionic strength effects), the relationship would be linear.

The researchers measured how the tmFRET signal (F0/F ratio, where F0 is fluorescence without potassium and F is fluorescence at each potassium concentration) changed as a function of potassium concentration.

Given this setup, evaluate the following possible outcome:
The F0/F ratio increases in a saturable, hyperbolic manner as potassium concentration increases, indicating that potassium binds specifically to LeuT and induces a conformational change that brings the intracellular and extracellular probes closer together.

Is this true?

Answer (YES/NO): YES